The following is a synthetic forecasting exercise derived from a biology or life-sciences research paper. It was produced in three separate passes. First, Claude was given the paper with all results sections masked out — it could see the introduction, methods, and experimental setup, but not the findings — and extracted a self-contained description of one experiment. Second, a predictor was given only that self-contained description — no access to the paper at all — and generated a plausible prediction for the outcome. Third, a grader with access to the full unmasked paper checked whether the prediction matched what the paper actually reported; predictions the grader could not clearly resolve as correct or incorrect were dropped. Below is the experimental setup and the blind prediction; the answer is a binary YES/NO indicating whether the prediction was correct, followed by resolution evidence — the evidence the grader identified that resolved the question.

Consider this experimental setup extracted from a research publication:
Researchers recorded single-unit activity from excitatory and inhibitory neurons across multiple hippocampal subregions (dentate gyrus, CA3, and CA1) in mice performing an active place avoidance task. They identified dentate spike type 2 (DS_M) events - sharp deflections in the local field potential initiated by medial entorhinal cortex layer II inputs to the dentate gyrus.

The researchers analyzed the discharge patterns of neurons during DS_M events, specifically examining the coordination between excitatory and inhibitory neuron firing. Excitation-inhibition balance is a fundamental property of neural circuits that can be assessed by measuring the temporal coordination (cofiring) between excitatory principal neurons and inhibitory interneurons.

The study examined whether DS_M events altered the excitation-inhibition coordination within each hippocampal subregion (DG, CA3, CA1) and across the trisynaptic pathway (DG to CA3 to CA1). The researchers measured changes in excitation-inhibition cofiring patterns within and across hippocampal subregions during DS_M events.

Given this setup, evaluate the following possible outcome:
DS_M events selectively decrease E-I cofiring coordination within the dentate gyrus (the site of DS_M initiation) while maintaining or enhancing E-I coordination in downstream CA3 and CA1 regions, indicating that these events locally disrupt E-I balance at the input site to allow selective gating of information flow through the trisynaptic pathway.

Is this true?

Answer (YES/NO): NO